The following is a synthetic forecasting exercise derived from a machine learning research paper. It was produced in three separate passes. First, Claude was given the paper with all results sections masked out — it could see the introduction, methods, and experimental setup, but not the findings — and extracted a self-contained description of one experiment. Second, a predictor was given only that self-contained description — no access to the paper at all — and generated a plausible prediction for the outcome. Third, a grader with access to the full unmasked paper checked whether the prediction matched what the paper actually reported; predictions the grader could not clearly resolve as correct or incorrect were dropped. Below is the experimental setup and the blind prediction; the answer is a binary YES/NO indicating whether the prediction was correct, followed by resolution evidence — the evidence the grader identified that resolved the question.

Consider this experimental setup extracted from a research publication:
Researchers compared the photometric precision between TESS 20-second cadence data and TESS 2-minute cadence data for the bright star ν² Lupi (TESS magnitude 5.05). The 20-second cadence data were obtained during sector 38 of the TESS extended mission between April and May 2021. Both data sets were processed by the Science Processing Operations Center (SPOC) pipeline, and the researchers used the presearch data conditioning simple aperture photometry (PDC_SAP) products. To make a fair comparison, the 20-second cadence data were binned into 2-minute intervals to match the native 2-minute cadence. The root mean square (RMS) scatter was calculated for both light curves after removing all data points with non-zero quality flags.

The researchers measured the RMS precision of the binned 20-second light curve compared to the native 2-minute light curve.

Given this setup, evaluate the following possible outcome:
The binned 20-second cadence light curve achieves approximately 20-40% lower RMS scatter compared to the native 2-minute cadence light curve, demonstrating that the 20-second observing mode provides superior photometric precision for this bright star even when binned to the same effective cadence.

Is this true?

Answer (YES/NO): YES